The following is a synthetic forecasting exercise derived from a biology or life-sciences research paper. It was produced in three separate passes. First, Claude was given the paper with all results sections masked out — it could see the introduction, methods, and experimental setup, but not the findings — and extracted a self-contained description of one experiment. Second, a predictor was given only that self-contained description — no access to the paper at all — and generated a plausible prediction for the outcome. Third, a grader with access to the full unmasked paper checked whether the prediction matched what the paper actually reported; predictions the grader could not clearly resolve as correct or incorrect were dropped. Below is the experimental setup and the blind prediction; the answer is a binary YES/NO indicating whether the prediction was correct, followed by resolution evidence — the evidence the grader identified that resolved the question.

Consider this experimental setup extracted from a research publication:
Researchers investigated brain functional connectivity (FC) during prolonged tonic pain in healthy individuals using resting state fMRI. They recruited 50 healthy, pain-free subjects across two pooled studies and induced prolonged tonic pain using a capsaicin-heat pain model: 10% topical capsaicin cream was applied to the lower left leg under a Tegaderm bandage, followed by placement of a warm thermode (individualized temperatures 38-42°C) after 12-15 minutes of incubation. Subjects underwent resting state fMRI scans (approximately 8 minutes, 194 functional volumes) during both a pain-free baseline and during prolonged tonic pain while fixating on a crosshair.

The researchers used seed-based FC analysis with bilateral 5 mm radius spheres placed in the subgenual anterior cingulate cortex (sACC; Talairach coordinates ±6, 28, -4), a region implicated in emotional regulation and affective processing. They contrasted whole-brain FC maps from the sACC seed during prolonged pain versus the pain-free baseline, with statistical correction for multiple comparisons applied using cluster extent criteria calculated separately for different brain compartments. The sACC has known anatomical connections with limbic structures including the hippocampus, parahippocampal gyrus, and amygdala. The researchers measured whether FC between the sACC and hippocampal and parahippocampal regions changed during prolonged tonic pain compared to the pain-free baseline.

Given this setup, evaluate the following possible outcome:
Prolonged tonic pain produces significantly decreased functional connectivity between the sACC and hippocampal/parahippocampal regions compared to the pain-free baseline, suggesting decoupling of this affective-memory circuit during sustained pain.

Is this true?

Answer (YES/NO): NO